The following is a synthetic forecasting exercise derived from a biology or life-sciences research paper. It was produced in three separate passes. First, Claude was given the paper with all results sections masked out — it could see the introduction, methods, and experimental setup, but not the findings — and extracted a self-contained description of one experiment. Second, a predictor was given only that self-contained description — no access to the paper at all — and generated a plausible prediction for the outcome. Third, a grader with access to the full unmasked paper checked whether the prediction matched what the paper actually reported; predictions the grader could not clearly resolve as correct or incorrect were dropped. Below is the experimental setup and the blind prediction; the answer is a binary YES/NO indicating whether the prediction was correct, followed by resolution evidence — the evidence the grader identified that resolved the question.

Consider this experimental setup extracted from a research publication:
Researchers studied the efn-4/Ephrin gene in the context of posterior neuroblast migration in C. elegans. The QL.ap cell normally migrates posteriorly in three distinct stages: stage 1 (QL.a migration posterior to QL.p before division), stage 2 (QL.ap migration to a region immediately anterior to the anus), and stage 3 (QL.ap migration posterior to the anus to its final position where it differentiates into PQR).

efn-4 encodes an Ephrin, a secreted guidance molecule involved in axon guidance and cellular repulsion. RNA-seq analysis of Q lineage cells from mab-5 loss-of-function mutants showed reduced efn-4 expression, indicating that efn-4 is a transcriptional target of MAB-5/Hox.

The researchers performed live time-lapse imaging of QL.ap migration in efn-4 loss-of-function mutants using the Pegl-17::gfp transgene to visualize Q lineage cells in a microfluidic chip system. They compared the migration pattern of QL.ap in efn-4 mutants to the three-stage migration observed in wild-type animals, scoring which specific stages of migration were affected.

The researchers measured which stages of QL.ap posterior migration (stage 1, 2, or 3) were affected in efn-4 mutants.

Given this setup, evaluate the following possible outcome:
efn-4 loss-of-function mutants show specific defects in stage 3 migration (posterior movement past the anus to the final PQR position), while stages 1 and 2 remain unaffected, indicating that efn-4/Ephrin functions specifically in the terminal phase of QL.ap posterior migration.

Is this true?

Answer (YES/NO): YES